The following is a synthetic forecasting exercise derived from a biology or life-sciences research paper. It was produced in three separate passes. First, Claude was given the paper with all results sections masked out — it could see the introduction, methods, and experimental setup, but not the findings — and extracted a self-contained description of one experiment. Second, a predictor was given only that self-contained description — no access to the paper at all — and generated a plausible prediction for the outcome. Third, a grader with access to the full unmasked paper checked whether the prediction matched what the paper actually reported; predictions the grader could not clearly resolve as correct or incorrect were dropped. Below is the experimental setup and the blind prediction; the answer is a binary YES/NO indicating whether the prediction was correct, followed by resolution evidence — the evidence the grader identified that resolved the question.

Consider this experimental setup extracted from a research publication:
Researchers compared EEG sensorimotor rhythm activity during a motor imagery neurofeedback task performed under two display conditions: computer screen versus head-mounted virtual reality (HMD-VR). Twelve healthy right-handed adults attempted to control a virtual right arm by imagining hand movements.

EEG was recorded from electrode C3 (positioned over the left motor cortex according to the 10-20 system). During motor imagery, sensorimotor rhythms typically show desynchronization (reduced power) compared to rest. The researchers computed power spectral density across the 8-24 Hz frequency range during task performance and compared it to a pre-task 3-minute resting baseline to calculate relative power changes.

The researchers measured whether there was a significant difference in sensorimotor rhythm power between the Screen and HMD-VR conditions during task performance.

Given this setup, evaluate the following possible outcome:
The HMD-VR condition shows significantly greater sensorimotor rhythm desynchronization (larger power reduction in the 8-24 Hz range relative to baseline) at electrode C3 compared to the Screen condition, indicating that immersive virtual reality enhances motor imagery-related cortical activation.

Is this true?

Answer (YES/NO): NO